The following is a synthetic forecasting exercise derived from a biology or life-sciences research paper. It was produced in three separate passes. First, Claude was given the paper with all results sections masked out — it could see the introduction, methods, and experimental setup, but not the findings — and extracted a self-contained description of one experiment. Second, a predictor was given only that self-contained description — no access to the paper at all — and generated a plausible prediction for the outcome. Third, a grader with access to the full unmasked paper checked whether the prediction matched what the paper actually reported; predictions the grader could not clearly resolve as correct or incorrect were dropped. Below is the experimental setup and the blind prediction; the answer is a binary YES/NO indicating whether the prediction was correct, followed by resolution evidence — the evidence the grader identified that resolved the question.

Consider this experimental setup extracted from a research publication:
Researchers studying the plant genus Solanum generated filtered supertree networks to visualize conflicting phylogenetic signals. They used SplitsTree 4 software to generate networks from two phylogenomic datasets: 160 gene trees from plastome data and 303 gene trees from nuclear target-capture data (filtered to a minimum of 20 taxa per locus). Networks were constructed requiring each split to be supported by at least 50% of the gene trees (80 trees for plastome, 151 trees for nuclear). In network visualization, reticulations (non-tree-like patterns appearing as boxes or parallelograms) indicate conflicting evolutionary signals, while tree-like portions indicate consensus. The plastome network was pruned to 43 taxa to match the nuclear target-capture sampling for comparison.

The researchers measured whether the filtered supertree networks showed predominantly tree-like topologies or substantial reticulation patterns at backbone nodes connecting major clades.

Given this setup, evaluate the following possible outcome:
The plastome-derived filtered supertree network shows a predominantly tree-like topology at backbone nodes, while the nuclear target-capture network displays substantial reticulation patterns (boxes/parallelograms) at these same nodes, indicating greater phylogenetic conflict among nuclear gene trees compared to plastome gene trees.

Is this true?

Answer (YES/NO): NO